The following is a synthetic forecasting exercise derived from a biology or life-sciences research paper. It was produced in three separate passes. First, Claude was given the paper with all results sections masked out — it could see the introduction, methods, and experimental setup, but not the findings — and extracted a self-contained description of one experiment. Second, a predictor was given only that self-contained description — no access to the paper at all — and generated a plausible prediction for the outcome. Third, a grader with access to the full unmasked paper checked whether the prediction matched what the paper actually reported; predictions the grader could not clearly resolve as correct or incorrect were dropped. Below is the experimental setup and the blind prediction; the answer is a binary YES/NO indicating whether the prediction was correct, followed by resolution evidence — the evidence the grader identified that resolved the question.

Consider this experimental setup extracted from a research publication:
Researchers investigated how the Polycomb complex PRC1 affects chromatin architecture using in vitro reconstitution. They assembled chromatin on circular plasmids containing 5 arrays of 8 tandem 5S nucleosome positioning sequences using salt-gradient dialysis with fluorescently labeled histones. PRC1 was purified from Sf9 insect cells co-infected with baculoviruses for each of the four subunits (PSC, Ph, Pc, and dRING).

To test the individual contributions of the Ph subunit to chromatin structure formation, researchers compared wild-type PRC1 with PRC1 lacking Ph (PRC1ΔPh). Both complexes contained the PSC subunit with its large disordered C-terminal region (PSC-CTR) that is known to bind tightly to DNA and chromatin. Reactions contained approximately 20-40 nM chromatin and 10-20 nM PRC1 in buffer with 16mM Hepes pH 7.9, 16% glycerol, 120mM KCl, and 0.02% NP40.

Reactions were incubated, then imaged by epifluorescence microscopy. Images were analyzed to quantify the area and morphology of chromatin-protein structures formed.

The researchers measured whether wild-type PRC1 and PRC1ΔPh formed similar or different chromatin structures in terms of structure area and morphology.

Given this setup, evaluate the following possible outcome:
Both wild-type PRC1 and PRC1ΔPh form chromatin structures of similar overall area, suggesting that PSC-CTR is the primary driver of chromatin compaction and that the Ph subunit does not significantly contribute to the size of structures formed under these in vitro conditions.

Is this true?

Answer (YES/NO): YES